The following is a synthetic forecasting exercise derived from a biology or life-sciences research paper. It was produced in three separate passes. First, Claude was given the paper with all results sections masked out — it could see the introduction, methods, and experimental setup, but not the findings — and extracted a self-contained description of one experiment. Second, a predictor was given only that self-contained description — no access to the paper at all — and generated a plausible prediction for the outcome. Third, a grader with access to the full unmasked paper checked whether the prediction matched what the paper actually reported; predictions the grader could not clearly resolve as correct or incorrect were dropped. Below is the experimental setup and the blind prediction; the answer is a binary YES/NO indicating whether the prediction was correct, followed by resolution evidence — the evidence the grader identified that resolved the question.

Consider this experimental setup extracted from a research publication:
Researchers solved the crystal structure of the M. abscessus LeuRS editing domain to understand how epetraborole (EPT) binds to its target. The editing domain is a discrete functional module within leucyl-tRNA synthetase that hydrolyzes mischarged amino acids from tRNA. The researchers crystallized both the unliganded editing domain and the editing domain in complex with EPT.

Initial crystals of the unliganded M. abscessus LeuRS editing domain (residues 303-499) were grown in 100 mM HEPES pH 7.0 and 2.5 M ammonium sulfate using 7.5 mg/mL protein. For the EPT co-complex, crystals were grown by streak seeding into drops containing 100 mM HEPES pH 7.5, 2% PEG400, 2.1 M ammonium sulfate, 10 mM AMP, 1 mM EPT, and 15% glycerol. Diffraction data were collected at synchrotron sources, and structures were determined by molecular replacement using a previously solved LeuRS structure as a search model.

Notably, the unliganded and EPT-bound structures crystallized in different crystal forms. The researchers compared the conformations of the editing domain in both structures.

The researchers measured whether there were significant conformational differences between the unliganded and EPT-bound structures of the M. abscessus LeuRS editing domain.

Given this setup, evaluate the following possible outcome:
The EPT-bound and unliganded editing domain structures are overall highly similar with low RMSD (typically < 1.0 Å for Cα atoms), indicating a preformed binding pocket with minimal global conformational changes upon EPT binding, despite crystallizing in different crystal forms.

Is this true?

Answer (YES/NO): NO